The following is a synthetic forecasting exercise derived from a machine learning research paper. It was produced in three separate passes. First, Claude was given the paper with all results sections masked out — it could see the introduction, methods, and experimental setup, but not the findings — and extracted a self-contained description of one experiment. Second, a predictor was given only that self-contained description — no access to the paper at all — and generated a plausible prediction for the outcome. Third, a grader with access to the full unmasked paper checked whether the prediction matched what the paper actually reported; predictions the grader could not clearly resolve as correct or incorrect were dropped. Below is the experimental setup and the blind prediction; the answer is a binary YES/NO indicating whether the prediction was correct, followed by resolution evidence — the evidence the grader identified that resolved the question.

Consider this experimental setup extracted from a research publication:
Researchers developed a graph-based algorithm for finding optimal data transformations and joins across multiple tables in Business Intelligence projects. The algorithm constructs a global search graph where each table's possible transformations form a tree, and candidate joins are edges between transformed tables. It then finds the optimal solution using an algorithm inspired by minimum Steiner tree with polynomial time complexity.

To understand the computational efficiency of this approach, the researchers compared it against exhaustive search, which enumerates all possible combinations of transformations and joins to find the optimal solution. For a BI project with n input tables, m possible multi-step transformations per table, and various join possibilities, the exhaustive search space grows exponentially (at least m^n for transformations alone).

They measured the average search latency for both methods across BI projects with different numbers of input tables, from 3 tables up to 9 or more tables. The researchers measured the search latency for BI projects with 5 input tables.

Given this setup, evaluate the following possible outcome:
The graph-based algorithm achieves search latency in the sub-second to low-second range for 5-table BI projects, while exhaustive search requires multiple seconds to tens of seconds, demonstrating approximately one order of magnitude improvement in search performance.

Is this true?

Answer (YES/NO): NO